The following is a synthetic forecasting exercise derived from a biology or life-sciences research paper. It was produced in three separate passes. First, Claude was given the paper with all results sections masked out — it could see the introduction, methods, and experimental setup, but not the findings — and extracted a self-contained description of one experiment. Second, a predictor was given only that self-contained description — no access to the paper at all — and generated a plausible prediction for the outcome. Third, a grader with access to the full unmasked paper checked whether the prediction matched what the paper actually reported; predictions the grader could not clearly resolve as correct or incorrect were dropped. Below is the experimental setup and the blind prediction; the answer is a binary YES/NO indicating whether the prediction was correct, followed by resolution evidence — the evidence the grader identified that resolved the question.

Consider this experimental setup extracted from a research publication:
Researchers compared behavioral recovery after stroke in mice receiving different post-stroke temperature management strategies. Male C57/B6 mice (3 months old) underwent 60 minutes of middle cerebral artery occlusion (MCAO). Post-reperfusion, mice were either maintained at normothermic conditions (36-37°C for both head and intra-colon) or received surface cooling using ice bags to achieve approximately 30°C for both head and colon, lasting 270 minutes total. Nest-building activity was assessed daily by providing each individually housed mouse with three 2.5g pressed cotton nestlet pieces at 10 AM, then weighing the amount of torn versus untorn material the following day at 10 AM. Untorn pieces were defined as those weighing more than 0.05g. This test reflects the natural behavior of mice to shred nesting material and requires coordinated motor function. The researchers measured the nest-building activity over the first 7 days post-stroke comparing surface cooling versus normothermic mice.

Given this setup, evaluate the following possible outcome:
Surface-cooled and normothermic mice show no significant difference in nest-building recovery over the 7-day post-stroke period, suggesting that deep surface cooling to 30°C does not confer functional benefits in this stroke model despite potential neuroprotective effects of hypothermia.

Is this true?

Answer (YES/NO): NO